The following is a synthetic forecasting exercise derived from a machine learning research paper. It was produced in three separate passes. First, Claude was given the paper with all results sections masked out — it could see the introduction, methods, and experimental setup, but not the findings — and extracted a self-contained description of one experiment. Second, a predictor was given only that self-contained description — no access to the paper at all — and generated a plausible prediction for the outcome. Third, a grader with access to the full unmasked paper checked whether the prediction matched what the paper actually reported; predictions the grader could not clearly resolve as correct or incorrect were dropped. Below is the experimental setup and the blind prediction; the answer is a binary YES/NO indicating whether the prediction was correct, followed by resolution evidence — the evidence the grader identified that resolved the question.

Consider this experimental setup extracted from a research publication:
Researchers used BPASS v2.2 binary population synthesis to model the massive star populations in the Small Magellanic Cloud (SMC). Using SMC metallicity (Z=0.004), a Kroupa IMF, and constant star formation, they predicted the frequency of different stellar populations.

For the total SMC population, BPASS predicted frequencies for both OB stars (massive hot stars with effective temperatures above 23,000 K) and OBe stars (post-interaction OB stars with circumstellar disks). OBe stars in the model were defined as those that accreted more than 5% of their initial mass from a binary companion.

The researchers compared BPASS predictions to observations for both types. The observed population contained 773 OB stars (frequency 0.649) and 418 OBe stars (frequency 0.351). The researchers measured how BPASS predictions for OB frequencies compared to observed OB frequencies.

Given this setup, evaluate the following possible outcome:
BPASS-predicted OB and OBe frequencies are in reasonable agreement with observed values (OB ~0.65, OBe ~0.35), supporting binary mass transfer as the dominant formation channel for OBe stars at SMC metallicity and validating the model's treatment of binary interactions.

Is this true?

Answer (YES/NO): NO